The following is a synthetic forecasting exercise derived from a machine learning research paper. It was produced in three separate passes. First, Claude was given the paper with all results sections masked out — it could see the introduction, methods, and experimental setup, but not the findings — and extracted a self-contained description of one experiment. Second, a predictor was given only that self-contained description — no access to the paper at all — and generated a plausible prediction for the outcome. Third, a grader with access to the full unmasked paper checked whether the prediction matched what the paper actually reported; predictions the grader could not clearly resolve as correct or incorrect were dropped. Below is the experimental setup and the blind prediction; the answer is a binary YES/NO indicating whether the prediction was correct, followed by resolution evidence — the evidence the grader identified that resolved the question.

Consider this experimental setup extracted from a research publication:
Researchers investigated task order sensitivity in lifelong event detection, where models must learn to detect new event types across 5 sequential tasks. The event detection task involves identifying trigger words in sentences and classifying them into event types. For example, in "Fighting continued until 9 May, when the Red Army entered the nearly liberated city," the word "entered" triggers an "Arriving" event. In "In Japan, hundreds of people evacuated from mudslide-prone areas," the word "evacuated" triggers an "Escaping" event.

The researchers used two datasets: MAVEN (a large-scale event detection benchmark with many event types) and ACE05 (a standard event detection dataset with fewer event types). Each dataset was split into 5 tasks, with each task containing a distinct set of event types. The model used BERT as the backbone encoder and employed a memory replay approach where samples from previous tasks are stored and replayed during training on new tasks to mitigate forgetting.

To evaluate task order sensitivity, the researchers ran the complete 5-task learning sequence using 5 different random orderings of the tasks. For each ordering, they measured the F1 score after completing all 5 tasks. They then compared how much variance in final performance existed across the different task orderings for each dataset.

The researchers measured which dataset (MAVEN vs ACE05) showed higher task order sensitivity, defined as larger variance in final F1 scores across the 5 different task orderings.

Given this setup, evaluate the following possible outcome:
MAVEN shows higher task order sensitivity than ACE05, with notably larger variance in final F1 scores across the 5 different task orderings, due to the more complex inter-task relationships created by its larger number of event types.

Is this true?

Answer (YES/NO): NO